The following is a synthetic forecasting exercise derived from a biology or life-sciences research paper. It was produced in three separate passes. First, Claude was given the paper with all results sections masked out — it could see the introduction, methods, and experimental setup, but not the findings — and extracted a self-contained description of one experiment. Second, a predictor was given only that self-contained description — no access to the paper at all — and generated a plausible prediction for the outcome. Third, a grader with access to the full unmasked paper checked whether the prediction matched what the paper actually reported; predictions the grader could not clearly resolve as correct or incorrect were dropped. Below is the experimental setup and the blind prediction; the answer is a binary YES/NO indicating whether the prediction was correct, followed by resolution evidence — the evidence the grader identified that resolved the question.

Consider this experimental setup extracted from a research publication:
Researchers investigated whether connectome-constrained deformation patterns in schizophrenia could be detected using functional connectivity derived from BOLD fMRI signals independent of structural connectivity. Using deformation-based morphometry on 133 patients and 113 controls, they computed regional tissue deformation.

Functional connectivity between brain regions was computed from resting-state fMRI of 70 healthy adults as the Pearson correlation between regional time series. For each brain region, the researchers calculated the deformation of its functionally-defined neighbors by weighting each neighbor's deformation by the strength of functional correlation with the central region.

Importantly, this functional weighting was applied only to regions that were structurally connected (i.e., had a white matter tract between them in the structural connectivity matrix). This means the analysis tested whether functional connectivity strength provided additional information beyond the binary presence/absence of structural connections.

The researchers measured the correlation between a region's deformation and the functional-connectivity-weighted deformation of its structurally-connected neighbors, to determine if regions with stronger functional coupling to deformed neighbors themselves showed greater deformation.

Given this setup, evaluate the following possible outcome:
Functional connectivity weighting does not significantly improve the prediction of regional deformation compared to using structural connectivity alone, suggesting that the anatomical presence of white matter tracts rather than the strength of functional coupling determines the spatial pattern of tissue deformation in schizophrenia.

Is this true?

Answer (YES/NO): NO